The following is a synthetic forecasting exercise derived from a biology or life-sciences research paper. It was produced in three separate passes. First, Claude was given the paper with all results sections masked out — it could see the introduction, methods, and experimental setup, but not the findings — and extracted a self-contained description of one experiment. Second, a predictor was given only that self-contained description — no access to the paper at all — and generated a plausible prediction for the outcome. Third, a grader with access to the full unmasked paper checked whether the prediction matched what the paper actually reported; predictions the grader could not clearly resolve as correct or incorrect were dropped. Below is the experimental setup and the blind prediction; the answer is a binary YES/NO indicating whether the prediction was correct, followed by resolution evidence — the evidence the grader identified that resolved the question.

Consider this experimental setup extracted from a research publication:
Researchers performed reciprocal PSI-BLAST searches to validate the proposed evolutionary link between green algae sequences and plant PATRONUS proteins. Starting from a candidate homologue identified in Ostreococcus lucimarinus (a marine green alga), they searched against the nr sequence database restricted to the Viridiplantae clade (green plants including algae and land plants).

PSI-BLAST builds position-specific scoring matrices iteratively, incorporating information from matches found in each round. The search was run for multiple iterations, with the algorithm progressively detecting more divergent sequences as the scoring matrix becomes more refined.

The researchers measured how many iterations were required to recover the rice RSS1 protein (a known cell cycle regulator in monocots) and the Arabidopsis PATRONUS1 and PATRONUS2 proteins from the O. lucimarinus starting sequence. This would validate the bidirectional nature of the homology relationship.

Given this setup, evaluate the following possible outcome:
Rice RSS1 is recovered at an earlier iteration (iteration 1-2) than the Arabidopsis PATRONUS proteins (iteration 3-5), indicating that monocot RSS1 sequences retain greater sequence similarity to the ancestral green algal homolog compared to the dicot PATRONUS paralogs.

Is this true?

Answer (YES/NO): NO